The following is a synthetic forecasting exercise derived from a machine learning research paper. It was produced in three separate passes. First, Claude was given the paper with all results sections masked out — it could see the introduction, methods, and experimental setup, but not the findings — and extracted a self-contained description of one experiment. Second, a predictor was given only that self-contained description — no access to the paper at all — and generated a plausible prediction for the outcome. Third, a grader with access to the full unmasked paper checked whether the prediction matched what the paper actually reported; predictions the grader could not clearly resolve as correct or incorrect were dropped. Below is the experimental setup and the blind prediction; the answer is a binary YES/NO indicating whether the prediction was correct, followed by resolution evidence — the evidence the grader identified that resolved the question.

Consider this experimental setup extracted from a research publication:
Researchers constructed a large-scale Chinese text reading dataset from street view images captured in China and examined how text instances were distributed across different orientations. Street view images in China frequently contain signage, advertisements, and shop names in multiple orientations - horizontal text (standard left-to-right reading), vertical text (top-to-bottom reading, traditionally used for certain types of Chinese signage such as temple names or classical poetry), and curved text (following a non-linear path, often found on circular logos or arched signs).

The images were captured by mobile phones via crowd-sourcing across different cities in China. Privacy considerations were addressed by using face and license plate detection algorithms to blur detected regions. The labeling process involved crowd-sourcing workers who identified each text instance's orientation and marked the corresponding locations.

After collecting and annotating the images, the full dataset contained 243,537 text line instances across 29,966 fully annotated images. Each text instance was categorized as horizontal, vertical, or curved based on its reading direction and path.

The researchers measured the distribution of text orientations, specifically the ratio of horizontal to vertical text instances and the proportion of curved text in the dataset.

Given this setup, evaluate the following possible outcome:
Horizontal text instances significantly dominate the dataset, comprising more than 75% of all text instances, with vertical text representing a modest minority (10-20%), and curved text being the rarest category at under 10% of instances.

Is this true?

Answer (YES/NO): YES